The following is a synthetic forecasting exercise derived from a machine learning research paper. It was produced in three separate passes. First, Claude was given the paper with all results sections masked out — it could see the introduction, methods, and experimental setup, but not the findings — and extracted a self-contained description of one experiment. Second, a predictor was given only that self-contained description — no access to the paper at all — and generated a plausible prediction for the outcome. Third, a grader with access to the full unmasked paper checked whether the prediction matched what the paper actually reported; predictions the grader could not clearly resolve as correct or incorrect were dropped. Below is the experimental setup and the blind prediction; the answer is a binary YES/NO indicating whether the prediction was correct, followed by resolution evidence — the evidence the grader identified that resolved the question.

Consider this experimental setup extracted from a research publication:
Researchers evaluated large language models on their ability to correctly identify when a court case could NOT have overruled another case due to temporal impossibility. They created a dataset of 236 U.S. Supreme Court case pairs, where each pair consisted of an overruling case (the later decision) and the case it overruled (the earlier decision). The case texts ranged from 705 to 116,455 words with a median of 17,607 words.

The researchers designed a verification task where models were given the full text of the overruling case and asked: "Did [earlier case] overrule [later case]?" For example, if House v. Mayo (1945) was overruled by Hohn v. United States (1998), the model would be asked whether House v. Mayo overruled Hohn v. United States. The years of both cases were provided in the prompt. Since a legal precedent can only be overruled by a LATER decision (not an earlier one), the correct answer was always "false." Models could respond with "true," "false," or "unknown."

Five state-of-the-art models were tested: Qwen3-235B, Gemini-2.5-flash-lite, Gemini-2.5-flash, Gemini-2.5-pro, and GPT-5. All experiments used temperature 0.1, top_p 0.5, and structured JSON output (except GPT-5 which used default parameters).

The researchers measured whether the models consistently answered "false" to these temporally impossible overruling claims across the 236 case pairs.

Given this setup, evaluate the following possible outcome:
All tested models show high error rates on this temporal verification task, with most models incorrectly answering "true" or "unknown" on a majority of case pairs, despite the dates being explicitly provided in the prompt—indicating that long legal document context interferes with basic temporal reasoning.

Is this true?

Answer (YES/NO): NO